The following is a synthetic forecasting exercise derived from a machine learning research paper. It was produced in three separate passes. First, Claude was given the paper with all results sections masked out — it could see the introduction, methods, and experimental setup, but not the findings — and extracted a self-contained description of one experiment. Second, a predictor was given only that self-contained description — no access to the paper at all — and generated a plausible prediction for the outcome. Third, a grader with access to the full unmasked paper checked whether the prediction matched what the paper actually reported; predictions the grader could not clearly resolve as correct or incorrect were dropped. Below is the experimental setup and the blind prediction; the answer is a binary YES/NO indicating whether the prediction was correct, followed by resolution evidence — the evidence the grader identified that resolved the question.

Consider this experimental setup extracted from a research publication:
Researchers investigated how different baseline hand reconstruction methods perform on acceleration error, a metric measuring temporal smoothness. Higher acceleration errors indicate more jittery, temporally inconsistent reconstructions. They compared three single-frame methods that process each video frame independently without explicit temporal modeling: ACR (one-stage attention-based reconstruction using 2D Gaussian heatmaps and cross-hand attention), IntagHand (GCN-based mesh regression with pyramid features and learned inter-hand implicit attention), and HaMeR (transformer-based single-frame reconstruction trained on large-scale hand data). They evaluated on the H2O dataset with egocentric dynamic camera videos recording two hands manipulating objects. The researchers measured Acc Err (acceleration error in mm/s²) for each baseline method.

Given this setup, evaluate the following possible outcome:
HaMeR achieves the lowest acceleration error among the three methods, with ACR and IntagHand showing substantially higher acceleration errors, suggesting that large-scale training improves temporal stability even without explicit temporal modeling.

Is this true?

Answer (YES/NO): YES